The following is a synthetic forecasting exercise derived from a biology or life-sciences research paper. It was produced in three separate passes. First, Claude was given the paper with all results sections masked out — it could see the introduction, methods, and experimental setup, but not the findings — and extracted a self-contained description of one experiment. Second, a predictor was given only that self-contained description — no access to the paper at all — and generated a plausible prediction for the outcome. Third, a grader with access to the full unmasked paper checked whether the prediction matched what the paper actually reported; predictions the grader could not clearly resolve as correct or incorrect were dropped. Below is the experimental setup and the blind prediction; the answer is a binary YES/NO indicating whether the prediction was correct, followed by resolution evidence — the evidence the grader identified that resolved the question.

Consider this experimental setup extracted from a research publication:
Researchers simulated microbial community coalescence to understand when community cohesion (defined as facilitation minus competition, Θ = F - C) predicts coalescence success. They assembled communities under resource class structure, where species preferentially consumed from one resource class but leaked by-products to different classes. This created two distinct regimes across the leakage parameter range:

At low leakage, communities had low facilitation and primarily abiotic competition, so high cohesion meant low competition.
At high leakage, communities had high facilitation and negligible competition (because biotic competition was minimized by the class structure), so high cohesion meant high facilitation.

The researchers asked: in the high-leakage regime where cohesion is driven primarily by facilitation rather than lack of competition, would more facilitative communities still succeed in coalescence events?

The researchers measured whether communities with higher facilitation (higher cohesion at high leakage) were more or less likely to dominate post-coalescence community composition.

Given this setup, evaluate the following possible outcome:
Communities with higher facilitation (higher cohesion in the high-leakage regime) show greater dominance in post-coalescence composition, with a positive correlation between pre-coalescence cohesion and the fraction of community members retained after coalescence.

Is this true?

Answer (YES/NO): NO